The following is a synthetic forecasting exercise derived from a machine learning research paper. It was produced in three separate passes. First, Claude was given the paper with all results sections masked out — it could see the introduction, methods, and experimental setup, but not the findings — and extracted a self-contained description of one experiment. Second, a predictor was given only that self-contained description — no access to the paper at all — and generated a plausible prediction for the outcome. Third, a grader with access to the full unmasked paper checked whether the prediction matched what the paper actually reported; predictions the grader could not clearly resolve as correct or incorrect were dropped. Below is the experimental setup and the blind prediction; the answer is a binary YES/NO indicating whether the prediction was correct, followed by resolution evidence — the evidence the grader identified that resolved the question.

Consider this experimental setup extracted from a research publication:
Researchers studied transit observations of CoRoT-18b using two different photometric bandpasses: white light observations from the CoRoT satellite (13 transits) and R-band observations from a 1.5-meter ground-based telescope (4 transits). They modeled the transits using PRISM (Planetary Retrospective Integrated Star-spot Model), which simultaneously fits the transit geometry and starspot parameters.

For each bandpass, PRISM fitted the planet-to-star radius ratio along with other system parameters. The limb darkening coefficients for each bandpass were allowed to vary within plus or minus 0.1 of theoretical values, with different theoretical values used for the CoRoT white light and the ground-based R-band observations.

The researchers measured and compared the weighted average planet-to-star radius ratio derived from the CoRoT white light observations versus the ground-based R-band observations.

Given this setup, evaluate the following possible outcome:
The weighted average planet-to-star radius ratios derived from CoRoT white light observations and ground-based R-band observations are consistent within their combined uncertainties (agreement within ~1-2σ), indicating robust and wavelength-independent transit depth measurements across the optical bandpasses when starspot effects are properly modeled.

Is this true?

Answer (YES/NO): NO